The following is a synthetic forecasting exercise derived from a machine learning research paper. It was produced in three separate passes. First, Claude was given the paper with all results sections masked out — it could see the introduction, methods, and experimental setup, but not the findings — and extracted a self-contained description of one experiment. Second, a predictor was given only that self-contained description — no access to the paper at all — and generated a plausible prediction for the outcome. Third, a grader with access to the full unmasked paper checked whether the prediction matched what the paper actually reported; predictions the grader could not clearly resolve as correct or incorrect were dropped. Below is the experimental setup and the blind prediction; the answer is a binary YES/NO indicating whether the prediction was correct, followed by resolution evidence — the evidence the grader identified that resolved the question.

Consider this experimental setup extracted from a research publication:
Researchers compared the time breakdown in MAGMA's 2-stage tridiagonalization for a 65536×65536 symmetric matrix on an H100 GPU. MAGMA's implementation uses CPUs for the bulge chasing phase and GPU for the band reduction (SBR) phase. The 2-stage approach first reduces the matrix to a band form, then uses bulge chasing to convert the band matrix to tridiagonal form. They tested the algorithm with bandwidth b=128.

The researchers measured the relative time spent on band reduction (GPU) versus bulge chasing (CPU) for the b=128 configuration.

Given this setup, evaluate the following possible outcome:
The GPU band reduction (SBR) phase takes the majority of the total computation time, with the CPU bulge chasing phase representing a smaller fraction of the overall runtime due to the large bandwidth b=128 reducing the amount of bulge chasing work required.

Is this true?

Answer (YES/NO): NO